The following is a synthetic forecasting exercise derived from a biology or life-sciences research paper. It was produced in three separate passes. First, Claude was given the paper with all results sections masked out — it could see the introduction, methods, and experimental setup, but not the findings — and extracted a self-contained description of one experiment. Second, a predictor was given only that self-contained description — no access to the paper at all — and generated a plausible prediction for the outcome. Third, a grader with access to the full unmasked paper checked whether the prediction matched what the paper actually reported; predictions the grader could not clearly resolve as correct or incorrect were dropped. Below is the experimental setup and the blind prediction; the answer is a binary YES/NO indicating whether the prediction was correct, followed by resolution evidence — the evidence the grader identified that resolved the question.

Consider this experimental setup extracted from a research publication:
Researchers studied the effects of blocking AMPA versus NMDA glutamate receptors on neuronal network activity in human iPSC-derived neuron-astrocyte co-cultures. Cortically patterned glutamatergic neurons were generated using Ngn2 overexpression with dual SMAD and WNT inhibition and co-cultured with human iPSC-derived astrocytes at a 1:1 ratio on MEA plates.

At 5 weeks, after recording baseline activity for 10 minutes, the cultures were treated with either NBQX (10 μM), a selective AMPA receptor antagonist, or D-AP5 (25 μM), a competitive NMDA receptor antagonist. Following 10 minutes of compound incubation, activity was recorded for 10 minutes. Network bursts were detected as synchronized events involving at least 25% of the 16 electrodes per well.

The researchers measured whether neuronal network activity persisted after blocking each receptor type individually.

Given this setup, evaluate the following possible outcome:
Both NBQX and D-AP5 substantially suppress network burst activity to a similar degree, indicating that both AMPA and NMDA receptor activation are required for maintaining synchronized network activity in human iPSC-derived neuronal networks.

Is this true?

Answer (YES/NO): NO